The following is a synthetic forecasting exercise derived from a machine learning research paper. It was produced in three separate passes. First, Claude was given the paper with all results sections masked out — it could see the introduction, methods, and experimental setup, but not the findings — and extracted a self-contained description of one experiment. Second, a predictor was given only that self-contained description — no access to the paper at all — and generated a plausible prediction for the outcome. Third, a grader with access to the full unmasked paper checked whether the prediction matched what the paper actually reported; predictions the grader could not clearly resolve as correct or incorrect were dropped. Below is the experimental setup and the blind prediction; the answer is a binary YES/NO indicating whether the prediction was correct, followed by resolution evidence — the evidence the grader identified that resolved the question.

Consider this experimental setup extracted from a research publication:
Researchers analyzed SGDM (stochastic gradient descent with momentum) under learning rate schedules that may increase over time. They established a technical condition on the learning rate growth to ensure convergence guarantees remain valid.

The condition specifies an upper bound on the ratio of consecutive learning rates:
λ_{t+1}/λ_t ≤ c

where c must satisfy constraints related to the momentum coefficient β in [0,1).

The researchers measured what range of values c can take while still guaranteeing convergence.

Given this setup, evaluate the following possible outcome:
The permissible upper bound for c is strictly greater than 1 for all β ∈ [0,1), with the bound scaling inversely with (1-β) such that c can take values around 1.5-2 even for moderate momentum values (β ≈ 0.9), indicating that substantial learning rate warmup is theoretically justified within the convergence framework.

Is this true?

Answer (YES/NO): NO